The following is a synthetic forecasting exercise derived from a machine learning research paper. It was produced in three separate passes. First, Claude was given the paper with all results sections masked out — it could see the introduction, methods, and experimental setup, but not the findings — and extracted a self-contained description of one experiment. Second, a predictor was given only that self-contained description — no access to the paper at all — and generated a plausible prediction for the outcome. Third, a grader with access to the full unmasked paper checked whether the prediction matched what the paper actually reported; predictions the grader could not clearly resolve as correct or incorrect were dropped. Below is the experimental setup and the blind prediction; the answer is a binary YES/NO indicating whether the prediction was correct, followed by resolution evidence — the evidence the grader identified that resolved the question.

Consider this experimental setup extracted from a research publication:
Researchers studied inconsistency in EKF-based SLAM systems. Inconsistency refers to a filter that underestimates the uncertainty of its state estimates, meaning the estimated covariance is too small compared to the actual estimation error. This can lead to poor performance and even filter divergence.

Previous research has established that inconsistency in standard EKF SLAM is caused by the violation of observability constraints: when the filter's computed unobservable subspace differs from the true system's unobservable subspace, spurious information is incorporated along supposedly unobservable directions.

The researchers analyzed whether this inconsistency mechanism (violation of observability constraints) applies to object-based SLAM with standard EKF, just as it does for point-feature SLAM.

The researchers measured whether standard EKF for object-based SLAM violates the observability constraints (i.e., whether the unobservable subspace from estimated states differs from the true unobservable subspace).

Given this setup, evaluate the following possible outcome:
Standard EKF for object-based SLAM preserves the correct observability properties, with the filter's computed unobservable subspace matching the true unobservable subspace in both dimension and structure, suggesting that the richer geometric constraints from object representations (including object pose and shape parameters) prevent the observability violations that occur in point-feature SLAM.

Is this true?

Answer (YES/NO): NO